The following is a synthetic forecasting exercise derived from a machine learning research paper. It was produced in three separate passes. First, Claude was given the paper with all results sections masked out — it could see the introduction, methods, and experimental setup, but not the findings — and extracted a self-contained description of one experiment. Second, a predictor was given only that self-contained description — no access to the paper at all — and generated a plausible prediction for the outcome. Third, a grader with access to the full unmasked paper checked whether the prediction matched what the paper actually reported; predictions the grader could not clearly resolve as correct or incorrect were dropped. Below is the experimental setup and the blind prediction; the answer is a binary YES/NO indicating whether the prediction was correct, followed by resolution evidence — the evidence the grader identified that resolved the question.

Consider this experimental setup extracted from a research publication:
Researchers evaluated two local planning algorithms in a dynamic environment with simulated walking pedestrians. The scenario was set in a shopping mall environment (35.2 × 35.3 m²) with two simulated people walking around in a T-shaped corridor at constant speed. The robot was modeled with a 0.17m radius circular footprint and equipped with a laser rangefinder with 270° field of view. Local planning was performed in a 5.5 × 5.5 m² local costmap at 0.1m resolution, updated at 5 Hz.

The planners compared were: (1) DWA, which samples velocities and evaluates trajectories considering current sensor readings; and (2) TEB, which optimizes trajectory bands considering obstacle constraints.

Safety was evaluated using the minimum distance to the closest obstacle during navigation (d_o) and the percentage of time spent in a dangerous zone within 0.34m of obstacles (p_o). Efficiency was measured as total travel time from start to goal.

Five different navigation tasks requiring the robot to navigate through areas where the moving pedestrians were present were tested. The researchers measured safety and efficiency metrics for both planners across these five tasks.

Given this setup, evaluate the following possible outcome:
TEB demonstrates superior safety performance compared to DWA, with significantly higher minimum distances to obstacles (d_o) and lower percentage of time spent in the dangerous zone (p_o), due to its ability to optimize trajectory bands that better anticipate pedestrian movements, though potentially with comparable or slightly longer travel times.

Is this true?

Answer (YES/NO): NO